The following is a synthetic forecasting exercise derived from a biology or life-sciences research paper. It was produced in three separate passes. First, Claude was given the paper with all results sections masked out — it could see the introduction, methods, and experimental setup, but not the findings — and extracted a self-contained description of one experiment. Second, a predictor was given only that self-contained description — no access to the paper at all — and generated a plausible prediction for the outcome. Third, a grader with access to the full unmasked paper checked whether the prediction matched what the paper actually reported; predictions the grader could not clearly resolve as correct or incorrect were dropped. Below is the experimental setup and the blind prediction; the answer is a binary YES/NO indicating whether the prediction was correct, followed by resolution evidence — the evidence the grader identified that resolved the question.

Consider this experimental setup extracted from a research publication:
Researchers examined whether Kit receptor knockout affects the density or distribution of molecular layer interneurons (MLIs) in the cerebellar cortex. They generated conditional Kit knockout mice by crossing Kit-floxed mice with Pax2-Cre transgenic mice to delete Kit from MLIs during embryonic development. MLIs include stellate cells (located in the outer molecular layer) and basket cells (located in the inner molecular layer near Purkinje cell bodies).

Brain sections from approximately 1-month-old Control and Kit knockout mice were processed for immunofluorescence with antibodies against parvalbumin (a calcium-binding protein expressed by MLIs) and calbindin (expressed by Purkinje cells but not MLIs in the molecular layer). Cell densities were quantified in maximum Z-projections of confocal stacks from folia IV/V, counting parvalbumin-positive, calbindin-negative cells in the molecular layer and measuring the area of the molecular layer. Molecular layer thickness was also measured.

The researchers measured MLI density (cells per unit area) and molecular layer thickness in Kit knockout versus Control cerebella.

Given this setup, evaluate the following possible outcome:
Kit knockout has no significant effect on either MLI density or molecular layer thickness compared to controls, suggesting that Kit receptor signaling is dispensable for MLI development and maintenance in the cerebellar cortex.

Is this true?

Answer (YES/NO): YES